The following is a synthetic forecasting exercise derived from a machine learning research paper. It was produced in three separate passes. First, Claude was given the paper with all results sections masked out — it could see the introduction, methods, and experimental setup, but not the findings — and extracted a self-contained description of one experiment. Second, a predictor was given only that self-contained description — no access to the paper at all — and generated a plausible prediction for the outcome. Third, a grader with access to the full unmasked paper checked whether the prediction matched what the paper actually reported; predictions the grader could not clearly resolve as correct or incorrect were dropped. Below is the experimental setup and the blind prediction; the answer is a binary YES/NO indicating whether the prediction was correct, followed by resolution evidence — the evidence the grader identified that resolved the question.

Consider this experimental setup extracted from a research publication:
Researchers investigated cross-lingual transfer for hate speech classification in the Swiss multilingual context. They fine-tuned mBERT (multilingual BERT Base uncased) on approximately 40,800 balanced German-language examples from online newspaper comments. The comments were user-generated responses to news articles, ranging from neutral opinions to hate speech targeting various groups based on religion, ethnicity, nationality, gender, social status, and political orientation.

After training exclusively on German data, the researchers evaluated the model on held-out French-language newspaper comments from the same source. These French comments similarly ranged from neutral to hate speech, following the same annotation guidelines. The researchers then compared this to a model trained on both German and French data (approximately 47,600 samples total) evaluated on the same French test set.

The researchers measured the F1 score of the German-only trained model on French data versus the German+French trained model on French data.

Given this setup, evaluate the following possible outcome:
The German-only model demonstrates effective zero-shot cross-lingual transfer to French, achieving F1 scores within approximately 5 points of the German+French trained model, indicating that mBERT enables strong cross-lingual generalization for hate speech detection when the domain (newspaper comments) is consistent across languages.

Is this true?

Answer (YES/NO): YES